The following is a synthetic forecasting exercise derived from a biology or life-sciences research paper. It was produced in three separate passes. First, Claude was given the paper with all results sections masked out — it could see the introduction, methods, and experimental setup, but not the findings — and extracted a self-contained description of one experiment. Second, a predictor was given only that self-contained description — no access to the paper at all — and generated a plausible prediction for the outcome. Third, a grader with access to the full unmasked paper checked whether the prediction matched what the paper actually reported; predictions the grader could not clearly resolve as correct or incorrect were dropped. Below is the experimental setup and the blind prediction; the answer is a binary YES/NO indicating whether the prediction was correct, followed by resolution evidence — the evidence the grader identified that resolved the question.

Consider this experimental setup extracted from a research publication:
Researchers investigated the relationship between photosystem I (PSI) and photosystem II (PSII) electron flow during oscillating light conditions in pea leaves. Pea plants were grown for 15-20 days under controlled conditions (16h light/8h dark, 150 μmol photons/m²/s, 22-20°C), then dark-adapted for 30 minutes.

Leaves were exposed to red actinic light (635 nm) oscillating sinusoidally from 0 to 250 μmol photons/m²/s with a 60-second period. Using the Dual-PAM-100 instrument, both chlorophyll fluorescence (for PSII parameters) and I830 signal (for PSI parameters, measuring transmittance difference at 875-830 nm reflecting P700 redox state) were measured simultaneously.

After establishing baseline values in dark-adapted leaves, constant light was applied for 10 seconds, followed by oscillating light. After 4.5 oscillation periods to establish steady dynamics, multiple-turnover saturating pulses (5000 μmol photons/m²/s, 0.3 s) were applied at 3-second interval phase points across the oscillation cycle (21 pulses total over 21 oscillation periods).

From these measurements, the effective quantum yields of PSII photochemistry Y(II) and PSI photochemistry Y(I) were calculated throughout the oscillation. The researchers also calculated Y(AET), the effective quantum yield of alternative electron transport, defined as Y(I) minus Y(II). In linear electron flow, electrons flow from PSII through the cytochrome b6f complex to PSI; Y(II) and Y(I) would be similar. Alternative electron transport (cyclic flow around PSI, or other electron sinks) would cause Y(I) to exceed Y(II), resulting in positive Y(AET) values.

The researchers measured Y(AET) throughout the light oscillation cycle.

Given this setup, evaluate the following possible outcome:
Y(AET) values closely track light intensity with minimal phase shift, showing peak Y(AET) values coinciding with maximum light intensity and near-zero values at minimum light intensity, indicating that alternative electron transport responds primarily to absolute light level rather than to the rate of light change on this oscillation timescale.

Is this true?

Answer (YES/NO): NO